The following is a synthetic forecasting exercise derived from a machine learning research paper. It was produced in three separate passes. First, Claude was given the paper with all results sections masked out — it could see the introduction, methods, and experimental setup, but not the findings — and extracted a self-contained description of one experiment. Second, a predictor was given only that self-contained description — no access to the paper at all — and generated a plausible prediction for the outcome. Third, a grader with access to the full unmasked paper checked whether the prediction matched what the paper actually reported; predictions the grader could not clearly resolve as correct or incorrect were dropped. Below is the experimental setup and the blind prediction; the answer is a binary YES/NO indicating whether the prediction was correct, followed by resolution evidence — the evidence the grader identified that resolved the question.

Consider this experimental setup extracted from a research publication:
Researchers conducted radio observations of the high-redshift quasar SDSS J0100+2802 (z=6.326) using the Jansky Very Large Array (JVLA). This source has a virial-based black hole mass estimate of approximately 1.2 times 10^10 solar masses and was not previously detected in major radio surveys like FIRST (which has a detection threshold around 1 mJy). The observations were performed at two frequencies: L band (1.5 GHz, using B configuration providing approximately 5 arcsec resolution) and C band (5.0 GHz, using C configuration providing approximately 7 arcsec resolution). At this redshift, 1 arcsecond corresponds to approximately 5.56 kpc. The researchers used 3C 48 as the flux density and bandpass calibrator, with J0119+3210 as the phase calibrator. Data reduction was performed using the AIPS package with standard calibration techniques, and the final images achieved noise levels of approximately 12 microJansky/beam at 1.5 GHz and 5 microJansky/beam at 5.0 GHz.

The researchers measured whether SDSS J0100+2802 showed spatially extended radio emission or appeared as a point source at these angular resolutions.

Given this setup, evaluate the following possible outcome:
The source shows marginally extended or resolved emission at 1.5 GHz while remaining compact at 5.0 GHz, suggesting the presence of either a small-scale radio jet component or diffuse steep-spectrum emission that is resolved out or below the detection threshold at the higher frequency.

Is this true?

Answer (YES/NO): NO